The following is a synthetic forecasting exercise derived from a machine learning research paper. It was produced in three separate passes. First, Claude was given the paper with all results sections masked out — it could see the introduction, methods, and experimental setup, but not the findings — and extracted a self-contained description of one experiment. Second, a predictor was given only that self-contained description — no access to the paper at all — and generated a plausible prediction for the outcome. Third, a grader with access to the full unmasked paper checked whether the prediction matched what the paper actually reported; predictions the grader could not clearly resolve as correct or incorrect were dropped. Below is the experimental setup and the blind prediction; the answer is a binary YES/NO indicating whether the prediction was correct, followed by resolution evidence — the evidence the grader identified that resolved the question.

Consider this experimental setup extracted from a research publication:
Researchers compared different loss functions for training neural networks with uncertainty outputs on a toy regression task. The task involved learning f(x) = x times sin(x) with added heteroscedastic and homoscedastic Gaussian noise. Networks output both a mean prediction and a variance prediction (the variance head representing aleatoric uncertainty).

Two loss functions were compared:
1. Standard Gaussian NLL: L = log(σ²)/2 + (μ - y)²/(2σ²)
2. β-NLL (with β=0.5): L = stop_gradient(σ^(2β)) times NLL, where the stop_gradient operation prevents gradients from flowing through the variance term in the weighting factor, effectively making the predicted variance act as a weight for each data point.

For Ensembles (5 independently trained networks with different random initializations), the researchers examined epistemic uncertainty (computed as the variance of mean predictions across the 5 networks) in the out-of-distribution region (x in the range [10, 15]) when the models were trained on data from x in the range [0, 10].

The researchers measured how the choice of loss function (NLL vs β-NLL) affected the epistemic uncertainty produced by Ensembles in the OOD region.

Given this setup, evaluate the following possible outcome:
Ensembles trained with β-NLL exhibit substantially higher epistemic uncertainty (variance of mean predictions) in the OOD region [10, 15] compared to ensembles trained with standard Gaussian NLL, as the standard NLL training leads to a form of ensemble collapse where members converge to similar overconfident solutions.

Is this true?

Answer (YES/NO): YES